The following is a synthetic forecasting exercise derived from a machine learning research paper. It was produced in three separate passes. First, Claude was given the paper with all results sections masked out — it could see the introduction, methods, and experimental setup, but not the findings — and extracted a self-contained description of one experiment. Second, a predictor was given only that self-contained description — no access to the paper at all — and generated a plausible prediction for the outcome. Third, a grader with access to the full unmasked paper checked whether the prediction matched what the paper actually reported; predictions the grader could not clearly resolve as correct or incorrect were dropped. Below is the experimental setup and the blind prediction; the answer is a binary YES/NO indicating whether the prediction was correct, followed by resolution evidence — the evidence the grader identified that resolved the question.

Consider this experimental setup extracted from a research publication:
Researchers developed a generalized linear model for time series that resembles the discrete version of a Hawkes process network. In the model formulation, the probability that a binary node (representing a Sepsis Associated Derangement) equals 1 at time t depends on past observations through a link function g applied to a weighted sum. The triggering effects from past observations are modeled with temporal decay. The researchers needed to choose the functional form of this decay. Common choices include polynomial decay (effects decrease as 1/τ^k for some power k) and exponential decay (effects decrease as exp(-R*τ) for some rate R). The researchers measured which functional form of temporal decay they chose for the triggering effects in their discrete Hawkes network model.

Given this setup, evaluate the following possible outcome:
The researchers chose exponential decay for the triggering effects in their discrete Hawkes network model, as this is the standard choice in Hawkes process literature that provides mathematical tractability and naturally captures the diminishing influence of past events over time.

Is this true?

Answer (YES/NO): YES